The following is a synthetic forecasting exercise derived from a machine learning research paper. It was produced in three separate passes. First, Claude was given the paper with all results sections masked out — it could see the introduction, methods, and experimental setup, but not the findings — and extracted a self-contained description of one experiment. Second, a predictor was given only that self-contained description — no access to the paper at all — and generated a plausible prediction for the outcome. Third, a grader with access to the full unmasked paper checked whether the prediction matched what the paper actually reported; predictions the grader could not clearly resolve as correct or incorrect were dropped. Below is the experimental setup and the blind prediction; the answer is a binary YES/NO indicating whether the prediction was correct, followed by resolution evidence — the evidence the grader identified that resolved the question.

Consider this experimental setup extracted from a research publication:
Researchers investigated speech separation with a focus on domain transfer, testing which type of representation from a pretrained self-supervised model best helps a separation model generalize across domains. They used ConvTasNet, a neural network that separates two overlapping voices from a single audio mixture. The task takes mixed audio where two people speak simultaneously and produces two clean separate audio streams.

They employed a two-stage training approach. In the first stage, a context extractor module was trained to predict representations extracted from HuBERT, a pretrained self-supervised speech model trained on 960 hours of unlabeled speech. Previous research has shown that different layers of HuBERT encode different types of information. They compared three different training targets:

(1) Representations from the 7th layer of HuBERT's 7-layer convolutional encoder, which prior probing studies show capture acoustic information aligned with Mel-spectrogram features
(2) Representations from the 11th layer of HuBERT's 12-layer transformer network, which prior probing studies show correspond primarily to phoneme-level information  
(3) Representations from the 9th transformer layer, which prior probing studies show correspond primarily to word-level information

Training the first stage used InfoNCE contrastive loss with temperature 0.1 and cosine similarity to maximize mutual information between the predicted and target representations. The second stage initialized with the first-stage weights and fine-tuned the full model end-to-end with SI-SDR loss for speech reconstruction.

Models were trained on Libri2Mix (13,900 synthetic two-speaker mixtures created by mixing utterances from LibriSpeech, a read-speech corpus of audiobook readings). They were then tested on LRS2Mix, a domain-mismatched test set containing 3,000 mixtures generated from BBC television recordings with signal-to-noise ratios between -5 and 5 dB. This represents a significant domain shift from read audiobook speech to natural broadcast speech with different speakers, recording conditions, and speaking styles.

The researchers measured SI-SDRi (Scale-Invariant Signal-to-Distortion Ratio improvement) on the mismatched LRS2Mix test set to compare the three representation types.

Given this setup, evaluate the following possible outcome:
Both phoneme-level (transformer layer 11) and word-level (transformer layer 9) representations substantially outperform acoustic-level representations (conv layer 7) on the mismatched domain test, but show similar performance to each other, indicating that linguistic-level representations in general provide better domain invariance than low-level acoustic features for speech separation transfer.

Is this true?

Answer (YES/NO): NO